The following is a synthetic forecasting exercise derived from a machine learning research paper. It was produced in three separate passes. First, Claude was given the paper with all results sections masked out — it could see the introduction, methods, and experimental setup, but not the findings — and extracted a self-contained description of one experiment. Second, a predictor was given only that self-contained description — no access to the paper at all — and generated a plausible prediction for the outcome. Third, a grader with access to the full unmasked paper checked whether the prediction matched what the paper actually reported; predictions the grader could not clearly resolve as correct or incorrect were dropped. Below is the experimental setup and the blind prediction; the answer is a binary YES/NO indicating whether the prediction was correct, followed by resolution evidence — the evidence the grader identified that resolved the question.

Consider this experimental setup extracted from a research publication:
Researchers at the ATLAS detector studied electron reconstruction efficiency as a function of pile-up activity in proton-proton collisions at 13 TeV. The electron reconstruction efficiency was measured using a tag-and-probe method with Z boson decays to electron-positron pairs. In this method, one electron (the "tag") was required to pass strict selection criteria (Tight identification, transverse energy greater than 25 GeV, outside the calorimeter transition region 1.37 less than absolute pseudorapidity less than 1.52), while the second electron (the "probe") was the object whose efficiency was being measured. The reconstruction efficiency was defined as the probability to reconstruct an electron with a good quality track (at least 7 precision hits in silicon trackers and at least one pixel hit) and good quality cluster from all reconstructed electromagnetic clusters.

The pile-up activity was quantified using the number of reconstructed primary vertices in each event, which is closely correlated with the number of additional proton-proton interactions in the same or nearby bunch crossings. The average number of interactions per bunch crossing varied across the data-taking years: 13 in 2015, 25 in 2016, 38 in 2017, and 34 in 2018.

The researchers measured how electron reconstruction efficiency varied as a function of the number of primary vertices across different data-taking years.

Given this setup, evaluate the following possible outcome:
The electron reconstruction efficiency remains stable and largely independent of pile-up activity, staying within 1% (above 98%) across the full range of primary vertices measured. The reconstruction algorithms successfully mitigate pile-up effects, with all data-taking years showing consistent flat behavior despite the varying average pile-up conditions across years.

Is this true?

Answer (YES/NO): NO